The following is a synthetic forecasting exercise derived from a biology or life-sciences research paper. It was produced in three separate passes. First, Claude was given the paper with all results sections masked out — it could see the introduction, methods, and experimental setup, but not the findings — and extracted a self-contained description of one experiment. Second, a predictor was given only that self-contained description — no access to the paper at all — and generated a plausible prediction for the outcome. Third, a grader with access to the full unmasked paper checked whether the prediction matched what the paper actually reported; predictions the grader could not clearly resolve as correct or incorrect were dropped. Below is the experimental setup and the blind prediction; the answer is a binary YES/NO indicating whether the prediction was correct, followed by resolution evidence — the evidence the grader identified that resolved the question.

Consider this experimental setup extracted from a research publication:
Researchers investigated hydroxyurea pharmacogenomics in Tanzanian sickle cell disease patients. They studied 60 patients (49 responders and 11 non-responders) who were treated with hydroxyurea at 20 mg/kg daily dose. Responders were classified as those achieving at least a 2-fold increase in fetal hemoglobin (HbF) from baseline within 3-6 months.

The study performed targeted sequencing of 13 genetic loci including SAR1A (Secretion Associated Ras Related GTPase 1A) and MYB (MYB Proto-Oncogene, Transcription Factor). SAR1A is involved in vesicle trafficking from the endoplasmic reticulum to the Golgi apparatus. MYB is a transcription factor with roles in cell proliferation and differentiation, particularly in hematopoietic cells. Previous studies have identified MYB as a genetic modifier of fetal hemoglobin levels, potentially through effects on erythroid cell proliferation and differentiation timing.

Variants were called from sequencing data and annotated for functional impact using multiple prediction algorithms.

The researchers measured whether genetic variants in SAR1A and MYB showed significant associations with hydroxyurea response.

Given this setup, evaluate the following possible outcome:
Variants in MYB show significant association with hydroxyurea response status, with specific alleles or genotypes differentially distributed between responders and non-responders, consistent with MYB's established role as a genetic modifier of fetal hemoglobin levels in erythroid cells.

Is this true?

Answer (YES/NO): YES